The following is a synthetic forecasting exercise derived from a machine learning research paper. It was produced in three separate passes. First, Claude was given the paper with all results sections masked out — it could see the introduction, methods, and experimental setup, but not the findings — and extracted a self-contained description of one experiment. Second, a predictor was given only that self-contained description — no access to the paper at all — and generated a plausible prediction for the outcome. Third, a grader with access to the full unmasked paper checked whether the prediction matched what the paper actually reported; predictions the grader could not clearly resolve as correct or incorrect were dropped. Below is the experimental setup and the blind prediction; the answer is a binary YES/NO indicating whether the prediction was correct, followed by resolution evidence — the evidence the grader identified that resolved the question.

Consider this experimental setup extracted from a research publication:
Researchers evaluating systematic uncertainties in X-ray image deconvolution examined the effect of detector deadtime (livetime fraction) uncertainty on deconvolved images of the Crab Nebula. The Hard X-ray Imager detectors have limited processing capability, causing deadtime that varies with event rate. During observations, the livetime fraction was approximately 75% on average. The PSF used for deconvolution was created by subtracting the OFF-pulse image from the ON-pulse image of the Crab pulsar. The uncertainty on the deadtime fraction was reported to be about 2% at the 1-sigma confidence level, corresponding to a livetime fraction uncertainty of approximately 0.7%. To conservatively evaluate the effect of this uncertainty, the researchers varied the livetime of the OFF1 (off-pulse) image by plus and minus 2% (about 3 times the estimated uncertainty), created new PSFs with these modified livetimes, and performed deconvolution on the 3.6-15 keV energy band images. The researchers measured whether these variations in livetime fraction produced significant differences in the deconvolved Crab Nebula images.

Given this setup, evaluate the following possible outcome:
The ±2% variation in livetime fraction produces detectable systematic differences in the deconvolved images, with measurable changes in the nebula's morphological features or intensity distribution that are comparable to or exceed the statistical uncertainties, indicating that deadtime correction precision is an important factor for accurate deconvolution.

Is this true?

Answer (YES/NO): NO